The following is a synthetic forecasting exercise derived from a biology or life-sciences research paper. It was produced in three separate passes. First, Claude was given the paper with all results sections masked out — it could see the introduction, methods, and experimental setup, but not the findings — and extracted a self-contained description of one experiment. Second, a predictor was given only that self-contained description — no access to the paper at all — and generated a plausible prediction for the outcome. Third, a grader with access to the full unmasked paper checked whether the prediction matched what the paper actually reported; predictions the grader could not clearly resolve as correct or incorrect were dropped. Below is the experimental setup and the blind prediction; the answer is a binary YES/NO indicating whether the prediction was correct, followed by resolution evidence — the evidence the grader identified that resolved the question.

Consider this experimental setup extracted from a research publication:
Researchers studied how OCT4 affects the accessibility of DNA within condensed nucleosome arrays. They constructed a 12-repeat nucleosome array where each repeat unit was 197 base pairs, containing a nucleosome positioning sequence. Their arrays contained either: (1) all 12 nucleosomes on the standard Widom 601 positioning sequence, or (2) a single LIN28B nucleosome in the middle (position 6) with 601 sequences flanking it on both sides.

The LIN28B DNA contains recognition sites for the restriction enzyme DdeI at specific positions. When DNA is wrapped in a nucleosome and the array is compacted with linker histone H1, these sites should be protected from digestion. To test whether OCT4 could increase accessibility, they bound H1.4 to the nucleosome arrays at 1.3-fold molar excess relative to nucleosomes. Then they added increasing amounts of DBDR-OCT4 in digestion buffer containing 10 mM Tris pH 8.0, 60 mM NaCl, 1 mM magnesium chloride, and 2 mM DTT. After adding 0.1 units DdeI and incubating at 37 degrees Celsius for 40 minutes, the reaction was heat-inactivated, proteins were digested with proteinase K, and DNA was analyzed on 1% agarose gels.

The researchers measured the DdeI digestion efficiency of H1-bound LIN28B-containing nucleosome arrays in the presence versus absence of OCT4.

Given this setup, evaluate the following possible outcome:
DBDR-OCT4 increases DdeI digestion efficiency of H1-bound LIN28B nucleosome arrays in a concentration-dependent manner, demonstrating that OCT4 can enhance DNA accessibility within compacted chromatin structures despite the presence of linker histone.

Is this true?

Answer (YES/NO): YES